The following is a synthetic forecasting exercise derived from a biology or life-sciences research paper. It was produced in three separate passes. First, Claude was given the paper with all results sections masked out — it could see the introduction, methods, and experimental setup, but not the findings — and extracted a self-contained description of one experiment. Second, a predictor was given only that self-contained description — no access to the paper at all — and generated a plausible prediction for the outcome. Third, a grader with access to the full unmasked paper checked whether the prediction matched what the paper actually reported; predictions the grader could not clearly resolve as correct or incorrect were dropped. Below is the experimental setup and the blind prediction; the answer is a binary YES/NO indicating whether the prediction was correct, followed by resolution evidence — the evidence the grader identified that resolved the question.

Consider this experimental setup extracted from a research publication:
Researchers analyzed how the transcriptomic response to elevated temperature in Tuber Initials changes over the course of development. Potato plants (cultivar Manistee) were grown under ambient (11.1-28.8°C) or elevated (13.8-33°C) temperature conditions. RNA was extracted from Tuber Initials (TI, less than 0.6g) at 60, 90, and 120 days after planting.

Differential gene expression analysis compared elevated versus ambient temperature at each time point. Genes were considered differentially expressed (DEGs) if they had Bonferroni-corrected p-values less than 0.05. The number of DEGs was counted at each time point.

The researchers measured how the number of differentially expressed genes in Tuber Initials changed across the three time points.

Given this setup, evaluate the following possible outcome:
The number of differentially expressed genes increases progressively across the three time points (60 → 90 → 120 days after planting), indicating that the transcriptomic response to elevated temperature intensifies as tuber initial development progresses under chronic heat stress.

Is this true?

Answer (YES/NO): NO